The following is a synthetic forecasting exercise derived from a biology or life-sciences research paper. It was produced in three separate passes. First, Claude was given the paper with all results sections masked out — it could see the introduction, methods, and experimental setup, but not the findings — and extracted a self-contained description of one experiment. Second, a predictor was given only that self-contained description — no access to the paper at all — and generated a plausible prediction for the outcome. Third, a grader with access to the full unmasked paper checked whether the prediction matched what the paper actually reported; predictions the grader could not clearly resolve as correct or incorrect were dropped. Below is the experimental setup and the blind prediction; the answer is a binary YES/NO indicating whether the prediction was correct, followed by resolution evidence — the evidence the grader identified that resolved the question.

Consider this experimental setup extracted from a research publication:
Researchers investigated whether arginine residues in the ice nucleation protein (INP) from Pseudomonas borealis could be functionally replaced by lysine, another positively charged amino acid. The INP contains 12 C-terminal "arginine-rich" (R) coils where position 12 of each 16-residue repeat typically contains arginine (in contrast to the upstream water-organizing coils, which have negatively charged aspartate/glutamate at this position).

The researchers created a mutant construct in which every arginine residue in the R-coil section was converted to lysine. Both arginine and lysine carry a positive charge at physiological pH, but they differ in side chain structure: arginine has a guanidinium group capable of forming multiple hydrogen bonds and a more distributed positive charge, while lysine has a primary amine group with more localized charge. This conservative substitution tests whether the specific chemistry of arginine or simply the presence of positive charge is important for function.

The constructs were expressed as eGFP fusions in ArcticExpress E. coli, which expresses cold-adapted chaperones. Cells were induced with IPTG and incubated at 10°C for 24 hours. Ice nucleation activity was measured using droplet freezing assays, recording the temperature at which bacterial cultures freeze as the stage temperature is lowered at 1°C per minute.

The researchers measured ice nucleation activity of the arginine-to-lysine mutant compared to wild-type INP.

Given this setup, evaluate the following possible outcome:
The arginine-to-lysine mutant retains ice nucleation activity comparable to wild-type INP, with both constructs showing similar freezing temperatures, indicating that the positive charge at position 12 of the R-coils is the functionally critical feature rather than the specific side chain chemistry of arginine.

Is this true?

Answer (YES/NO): YES